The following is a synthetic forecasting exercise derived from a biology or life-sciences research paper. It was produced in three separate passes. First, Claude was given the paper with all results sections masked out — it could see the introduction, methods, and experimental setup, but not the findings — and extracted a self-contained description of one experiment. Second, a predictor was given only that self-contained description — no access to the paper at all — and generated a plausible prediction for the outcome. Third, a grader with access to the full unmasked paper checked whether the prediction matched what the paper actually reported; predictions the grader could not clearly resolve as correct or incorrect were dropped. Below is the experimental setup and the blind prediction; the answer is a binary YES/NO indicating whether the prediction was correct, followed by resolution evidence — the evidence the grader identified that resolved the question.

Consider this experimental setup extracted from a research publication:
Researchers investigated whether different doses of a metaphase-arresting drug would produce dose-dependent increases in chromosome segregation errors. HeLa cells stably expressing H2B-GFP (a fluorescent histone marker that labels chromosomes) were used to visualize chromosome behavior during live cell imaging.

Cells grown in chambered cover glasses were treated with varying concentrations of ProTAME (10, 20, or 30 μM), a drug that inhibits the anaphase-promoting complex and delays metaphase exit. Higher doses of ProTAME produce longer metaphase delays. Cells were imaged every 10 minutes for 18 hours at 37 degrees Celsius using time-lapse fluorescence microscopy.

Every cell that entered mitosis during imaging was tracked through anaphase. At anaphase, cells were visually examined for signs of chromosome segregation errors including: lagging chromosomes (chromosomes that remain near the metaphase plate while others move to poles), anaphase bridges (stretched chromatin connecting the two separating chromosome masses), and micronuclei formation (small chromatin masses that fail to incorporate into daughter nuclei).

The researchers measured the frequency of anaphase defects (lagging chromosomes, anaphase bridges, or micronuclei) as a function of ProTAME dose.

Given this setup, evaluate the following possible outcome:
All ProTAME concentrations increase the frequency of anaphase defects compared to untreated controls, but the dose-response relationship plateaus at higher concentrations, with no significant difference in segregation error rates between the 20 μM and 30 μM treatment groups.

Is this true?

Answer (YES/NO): NO